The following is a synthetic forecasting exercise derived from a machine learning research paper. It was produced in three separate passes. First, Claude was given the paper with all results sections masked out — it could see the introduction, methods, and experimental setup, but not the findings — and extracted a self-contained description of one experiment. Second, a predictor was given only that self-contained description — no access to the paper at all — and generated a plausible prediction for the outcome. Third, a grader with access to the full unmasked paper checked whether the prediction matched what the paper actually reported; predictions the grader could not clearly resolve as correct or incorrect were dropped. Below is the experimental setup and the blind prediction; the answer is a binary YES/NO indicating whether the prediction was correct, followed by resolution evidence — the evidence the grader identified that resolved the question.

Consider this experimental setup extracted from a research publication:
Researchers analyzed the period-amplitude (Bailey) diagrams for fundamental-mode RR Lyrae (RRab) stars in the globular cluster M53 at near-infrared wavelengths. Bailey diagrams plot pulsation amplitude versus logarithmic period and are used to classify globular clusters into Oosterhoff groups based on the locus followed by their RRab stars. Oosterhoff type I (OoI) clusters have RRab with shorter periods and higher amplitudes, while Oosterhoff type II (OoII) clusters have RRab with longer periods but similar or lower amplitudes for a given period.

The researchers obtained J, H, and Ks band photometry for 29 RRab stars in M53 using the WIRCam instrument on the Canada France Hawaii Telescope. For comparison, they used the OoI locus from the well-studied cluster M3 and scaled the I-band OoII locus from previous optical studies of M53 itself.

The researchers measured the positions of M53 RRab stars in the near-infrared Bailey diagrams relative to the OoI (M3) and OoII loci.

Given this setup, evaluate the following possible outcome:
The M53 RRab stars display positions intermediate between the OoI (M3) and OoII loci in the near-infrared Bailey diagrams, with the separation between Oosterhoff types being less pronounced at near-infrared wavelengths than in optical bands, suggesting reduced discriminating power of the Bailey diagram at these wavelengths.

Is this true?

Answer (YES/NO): NO